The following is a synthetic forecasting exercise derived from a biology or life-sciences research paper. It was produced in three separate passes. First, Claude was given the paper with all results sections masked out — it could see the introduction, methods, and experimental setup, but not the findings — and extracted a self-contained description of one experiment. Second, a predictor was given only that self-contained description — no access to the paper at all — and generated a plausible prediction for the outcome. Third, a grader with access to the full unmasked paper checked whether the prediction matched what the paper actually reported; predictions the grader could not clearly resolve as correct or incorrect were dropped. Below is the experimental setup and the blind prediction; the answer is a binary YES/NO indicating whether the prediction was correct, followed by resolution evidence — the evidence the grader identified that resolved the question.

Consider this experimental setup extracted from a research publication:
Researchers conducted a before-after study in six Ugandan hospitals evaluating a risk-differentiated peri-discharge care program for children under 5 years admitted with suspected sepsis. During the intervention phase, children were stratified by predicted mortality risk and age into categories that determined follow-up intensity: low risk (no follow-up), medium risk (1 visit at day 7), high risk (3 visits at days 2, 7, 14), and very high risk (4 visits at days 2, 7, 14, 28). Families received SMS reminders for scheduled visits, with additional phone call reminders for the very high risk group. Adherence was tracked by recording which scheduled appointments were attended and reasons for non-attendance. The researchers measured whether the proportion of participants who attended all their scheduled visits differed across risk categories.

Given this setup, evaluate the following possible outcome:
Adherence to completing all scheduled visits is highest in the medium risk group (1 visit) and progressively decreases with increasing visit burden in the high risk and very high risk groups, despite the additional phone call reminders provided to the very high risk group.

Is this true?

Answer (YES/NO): YES